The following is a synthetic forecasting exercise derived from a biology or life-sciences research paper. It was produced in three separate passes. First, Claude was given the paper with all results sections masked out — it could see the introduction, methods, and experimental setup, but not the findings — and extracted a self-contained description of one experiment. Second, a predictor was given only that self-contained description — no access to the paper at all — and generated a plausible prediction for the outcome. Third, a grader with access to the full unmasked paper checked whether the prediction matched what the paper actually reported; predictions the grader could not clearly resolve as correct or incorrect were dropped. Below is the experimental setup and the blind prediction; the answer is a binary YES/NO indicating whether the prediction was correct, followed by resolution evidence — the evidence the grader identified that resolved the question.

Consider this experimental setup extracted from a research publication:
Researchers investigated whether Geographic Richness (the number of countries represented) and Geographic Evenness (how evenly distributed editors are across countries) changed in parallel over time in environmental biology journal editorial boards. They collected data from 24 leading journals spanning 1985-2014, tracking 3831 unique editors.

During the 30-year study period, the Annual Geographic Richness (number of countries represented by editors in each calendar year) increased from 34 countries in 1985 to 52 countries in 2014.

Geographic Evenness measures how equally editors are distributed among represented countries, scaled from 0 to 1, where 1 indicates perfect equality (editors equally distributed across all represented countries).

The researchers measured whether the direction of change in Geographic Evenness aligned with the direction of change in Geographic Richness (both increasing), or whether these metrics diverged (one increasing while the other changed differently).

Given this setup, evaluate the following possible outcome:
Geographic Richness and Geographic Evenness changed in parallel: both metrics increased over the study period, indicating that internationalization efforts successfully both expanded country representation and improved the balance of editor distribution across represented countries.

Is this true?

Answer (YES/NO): NO